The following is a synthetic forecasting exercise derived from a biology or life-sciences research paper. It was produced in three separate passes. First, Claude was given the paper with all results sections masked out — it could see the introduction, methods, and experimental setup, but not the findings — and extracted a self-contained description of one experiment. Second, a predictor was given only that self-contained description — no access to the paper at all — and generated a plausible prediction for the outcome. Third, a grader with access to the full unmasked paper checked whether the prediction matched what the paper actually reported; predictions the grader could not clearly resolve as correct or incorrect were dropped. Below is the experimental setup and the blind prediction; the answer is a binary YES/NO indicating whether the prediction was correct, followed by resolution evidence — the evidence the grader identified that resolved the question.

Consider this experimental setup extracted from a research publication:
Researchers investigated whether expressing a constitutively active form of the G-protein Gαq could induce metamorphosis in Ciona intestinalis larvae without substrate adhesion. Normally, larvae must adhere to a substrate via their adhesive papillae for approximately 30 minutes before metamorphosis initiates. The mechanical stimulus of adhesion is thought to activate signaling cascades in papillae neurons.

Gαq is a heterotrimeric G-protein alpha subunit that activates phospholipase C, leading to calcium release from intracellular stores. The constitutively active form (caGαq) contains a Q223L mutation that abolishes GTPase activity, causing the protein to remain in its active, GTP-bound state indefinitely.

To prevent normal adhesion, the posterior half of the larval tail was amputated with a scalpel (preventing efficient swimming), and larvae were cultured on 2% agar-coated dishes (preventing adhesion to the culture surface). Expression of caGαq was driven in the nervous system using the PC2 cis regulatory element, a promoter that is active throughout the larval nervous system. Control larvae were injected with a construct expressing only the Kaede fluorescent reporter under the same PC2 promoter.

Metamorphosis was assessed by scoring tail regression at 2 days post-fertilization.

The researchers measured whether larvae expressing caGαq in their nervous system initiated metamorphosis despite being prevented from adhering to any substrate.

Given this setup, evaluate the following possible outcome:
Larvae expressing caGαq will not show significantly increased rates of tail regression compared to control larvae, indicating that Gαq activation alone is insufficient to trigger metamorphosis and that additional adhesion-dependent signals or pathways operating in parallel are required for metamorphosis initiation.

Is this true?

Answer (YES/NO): NO